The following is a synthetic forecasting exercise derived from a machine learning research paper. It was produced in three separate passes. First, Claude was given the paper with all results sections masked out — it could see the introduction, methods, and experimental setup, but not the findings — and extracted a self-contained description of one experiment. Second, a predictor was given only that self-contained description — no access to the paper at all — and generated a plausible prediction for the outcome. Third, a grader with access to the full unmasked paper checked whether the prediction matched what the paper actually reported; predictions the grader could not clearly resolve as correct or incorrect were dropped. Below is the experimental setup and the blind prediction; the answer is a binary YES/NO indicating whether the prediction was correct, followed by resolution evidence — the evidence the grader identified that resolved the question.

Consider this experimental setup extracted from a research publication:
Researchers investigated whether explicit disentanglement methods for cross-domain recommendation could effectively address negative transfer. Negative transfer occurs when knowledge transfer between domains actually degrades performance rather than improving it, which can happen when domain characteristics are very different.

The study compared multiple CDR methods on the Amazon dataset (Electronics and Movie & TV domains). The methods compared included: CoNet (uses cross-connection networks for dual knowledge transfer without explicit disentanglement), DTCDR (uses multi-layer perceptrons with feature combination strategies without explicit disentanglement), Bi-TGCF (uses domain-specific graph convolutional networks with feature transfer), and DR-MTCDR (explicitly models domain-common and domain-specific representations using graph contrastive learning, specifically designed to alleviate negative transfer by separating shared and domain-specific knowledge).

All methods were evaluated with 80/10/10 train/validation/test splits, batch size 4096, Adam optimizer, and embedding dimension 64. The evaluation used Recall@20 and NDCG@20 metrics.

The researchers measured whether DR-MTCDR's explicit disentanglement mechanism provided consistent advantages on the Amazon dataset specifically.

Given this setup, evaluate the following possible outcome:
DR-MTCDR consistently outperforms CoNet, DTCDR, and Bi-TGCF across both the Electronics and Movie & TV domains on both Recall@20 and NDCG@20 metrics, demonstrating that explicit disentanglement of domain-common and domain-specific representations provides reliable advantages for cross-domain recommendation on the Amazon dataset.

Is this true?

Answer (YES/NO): NO